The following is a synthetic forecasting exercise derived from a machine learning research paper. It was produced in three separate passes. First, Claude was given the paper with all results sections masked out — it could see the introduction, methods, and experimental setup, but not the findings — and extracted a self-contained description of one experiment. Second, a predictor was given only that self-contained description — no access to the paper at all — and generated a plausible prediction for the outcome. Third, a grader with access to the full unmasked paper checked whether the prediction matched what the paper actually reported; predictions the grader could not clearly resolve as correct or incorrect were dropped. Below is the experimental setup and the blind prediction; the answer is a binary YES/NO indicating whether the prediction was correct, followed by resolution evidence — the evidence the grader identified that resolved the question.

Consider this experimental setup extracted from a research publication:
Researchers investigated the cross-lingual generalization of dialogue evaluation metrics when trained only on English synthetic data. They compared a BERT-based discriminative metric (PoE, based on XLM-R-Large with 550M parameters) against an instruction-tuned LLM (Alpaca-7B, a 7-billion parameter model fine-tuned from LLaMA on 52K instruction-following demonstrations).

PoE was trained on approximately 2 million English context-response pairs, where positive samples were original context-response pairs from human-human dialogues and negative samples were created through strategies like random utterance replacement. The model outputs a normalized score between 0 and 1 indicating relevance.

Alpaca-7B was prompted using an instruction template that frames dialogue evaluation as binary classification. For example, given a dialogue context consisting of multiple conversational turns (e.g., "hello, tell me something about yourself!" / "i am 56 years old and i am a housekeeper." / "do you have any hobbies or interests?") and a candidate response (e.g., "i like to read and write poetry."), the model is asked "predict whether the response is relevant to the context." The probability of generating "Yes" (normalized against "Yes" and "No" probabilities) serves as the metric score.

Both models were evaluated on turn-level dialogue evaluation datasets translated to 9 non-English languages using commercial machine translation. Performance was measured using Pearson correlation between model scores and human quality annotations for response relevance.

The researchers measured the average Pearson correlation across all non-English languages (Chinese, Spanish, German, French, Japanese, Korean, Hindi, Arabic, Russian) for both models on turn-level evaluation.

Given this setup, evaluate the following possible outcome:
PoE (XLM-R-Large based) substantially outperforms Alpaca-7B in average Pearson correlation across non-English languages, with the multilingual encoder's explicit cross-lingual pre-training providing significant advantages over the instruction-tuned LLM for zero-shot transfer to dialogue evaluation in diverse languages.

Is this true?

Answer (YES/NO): YES